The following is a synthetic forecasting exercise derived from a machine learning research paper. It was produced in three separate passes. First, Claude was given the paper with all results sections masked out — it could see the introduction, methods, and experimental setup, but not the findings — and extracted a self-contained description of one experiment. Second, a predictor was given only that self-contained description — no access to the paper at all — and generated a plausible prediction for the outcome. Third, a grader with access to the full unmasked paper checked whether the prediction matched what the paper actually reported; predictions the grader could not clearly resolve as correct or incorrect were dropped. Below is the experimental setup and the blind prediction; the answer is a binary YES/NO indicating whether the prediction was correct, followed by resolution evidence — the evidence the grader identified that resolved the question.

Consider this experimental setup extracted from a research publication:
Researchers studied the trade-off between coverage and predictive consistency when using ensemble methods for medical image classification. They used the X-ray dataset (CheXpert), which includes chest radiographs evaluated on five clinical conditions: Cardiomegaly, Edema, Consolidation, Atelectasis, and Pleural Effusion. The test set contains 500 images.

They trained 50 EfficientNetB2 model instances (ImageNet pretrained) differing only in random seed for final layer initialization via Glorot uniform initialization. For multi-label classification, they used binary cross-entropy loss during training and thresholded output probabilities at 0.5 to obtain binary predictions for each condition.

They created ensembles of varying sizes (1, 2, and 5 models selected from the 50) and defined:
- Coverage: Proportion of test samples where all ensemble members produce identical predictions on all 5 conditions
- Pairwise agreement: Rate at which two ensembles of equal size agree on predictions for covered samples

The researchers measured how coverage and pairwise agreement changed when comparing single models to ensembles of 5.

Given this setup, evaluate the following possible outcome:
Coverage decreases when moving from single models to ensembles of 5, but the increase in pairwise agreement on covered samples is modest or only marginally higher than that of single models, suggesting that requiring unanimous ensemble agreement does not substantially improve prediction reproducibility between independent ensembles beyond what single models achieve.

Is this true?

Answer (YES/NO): NO